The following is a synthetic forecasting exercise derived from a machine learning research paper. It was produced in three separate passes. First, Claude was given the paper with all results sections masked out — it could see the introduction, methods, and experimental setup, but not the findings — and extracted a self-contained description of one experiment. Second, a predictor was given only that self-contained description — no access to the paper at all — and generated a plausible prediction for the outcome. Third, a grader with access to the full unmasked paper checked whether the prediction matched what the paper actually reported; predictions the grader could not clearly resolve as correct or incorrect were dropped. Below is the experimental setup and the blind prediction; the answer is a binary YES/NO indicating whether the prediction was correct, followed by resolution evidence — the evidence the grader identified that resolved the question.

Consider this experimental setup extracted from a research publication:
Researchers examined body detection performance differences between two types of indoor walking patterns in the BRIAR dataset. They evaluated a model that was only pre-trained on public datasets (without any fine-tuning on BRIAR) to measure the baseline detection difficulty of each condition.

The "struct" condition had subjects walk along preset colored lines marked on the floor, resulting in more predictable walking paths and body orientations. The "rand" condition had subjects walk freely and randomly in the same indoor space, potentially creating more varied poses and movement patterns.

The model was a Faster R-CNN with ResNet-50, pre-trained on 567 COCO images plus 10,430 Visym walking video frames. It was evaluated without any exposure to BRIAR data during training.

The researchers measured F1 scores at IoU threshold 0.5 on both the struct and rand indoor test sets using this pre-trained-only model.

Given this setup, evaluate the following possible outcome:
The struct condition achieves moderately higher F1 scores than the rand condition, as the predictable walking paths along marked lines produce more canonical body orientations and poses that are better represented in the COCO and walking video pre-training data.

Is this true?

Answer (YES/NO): NO